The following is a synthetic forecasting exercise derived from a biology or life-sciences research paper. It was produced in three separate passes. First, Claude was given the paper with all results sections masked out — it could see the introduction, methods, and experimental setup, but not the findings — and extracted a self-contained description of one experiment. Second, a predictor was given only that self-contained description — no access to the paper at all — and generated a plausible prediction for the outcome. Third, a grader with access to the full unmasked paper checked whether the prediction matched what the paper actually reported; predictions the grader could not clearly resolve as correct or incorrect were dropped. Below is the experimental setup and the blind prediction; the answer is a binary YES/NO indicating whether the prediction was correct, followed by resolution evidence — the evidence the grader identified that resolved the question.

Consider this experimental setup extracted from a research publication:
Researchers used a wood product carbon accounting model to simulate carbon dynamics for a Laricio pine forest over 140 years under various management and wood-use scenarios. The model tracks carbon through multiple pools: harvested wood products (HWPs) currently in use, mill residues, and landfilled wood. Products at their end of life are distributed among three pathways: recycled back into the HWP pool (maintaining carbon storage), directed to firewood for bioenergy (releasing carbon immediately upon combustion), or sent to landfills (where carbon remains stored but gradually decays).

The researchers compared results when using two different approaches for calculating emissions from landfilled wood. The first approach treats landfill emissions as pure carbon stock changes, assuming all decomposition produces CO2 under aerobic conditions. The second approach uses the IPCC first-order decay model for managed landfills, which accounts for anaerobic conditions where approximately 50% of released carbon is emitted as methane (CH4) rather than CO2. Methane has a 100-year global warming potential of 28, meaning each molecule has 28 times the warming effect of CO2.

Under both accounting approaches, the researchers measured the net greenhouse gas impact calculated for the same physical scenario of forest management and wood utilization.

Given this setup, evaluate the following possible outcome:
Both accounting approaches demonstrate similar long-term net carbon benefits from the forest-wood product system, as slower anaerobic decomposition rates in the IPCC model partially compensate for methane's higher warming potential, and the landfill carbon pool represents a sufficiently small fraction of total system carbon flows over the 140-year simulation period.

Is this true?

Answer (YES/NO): NO